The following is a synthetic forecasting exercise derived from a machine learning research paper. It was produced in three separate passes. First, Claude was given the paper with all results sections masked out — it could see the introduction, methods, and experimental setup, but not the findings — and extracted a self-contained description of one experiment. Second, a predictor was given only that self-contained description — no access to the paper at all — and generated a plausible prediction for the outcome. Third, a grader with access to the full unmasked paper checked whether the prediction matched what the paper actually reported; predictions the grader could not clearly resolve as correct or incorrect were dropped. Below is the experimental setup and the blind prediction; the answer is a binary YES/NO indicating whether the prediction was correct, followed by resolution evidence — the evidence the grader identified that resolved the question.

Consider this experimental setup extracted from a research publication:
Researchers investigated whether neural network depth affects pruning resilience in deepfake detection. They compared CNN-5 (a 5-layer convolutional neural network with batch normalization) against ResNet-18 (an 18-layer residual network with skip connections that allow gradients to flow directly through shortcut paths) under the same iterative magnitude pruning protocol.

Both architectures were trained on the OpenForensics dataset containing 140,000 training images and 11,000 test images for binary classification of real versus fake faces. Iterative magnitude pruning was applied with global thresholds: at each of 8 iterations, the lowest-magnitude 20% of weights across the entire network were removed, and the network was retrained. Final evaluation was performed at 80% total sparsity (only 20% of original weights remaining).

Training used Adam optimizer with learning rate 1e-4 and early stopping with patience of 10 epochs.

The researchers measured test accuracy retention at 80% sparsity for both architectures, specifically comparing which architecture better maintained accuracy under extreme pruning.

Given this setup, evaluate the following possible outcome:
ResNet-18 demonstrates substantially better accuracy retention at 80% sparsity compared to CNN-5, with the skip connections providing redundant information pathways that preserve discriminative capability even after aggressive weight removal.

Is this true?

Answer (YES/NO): YES